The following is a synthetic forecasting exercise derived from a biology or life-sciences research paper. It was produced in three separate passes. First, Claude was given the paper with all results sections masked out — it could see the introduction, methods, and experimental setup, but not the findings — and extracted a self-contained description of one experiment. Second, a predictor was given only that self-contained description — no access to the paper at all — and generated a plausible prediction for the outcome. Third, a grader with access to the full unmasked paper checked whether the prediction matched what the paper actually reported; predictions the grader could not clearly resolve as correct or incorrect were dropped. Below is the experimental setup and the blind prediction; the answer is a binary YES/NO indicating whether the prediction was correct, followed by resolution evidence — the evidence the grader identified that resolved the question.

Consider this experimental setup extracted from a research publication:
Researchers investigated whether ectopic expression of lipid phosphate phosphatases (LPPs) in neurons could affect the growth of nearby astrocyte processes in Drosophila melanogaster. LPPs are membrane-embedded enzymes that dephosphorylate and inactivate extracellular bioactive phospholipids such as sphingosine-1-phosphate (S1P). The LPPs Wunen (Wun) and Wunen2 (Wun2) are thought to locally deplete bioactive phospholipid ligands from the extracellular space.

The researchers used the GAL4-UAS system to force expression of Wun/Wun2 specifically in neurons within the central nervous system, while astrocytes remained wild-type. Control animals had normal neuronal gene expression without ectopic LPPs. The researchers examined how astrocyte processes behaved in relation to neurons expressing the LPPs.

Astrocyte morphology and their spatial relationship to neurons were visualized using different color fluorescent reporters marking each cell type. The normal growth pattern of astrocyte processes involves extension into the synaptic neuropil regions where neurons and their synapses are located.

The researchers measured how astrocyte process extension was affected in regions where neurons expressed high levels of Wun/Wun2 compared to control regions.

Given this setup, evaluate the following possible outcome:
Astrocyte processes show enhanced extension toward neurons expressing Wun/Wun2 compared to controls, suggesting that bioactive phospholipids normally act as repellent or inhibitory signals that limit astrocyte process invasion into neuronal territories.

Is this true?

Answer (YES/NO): NO